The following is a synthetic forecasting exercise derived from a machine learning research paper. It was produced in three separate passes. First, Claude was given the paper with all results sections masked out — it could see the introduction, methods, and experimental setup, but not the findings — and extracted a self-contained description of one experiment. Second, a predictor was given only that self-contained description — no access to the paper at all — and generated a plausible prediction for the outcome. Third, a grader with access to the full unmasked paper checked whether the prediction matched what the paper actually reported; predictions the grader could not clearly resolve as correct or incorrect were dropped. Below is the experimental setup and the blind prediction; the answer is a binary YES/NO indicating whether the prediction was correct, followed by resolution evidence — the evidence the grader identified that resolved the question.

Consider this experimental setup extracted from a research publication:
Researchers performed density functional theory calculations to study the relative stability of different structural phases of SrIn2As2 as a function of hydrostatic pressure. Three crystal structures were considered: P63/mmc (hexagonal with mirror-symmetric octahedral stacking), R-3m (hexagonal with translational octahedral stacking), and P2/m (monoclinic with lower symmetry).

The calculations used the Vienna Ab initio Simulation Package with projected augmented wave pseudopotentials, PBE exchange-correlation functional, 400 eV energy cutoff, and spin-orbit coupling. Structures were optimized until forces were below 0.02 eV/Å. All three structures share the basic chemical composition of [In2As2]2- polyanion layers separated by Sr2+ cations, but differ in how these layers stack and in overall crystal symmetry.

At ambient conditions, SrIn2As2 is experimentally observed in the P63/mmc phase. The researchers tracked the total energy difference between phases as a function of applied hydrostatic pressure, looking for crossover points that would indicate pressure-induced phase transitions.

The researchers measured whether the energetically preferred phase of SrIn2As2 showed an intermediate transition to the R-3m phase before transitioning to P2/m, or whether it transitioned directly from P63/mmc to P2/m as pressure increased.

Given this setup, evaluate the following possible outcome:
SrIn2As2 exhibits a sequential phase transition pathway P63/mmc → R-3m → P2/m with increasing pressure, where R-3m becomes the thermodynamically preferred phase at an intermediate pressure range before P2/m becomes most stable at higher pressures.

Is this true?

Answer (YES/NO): NO